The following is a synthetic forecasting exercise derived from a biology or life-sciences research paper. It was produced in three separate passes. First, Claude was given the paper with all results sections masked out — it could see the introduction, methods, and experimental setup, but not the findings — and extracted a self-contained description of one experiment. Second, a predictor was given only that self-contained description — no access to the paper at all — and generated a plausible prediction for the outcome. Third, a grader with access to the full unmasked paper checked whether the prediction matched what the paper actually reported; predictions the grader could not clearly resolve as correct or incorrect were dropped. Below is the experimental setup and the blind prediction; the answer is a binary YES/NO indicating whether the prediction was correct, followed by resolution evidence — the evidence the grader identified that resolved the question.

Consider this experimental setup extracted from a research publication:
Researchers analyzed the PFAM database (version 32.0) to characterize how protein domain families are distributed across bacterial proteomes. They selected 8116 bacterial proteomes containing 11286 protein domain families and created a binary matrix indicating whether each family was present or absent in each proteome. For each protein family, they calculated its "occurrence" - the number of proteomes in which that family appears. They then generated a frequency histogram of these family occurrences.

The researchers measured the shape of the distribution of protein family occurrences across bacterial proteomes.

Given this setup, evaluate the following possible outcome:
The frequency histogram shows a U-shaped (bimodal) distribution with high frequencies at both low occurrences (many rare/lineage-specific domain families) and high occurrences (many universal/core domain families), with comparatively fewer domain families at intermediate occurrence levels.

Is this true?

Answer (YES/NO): YES